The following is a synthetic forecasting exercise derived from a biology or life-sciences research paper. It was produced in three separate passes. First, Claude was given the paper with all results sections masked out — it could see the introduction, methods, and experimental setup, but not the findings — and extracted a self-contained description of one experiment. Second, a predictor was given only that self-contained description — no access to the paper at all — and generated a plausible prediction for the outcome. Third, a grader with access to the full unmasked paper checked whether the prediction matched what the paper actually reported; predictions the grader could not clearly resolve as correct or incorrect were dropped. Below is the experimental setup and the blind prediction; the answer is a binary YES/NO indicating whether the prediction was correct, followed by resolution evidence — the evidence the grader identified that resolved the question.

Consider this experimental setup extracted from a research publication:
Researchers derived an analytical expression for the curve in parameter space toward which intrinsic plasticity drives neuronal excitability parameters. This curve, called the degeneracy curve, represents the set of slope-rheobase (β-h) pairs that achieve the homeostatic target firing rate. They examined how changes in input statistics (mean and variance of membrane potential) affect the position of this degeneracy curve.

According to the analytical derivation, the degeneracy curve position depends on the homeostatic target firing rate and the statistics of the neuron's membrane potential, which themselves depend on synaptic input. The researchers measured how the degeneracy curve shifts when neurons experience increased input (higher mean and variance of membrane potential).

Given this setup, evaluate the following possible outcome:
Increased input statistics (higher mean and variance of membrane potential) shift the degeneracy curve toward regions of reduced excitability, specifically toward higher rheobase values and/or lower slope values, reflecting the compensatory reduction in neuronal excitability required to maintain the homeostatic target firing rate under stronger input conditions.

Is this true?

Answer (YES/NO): YES